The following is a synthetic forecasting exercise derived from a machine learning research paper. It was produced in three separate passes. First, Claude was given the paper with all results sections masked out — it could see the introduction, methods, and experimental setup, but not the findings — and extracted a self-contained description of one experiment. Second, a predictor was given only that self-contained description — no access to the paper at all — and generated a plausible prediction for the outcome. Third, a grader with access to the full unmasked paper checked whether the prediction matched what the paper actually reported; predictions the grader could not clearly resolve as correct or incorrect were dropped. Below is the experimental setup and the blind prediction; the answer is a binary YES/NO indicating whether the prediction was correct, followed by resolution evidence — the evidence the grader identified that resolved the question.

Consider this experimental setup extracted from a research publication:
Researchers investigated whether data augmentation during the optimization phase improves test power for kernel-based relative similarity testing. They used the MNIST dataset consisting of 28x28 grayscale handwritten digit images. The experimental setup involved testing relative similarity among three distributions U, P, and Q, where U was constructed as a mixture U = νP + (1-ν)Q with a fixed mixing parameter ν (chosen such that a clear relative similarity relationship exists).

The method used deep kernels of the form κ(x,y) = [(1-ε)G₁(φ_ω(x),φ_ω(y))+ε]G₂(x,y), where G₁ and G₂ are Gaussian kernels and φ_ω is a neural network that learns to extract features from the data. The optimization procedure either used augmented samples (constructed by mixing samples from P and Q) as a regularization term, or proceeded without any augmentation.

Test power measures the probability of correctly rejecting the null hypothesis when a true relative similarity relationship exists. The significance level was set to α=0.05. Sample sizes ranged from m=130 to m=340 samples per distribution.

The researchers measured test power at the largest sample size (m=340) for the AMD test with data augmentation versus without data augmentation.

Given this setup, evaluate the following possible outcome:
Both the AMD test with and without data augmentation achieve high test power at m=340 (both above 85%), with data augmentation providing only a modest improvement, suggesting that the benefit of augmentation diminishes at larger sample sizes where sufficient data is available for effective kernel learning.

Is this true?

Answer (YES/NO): YES